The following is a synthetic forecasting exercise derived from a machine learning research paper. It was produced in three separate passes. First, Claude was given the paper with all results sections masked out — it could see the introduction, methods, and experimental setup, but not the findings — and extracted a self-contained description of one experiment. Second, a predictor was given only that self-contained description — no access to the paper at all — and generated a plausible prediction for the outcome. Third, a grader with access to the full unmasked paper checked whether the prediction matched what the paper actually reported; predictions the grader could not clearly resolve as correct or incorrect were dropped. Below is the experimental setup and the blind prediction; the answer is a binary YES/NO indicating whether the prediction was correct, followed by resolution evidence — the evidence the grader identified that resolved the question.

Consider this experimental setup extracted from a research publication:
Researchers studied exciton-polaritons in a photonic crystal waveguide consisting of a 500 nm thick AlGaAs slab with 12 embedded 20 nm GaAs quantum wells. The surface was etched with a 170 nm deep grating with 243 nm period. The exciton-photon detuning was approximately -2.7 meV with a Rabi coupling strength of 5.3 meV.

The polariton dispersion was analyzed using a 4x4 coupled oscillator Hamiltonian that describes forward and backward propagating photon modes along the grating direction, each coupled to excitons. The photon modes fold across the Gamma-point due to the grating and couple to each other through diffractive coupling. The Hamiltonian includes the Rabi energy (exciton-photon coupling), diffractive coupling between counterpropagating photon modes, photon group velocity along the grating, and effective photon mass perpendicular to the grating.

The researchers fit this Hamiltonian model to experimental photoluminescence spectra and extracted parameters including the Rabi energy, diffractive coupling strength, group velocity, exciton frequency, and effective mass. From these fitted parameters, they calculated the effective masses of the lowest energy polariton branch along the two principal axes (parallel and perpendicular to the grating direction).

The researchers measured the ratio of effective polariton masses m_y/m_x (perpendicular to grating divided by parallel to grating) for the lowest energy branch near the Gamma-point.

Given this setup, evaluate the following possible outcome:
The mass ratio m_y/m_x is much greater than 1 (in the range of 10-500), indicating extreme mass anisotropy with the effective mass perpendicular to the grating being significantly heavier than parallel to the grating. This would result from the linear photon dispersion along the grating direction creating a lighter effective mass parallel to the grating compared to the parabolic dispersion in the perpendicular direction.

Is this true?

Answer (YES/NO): YES